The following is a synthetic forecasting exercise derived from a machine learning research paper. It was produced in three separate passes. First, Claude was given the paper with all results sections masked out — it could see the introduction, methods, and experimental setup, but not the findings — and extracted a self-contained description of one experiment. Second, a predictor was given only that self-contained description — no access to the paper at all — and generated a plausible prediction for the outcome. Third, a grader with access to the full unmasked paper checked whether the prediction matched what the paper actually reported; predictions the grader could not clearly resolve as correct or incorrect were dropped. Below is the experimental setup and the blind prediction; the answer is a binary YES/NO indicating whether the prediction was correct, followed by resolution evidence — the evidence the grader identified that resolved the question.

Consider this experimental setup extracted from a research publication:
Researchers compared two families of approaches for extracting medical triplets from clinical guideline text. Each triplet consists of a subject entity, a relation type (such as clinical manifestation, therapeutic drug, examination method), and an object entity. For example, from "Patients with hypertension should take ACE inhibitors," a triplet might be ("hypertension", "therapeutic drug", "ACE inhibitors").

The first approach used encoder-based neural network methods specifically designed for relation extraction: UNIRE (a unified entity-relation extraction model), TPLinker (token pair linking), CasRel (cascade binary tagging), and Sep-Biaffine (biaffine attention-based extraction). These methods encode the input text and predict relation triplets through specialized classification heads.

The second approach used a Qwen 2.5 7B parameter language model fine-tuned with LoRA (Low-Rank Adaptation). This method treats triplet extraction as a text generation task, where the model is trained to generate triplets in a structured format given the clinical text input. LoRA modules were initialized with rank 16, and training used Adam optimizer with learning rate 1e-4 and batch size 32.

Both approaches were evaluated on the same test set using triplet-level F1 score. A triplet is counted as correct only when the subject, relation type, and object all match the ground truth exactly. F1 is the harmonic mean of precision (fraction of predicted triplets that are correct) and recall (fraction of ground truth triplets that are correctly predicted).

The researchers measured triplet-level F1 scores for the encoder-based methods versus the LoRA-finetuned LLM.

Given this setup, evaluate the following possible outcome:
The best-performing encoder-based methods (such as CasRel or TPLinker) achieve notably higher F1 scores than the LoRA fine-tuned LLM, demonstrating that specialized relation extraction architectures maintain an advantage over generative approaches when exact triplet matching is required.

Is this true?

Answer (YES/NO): NO